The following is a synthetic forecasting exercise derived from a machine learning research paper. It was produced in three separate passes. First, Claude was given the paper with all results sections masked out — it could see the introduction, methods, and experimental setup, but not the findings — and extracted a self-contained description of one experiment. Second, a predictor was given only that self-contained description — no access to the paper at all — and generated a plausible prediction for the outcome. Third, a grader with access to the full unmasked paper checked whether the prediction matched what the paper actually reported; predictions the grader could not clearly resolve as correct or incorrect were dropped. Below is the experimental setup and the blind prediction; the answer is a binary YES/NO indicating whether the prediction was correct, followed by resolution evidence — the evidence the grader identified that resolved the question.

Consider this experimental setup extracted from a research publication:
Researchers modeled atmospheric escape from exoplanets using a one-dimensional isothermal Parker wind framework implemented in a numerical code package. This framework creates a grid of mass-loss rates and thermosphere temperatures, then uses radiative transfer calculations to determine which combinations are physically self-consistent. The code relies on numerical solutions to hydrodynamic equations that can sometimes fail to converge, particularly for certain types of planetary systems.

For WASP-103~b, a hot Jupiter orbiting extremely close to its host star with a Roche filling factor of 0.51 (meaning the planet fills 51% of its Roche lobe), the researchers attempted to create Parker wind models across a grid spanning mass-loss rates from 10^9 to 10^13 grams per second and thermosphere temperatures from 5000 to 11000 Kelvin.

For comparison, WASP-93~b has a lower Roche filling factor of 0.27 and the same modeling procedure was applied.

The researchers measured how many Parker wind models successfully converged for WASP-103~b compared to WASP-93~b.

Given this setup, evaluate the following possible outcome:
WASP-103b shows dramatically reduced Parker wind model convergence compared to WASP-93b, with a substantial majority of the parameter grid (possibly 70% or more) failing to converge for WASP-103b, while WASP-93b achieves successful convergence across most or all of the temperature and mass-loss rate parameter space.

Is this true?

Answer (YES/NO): NO